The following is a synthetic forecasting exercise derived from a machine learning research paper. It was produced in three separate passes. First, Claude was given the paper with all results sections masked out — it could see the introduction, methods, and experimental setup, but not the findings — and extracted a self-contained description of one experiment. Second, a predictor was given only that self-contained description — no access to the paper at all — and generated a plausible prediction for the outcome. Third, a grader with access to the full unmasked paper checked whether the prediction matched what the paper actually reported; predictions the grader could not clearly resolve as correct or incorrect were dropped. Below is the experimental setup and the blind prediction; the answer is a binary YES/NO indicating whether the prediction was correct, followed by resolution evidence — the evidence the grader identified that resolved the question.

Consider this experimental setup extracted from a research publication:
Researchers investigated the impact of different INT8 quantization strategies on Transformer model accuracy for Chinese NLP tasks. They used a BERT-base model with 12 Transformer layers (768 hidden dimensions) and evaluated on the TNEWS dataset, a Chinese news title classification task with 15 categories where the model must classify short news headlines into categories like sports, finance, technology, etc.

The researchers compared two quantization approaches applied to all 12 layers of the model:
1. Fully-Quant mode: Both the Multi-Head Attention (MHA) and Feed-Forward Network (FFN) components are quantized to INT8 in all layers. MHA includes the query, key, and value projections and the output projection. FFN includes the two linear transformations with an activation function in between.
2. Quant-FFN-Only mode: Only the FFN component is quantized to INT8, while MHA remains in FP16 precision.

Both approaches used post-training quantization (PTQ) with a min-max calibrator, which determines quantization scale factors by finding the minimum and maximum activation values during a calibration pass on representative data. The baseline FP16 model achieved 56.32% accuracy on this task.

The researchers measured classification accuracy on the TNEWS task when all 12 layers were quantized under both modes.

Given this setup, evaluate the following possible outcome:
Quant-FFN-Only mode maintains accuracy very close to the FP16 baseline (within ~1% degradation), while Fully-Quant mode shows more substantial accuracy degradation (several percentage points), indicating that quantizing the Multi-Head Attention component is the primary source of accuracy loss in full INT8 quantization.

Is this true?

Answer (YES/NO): NO